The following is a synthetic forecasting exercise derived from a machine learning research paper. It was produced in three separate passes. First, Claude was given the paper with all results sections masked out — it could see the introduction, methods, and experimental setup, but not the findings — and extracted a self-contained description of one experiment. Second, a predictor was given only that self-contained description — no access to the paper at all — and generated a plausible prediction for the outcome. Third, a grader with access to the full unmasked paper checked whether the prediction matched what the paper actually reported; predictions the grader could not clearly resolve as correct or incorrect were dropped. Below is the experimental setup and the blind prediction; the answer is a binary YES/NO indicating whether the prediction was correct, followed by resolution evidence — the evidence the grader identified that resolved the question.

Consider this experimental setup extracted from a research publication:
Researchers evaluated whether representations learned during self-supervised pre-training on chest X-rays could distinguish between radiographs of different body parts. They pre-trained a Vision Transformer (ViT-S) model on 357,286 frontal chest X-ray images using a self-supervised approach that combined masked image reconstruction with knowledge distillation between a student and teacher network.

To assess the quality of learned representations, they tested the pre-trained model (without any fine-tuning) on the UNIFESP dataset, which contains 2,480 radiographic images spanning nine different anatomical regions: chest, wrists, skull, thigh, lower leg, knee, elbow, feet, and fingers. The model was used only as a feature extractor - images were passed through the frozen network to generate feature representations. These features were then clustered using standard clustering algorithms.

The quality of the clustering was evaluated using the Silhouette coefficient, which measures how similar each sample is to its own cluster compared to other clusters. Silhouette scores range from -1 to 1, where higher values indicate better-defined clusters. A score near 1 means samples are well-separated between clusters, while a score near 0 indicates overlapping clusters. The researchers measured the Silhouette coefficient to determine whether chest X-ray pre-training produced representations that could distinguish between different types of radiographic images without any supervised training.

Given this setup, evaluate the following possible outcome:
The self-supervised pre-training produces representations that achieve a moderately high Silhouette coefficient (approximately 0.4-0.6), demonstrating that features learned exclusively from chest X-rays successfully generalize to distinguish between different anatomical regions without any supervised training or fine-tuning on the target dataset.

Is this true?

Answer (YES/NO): NO